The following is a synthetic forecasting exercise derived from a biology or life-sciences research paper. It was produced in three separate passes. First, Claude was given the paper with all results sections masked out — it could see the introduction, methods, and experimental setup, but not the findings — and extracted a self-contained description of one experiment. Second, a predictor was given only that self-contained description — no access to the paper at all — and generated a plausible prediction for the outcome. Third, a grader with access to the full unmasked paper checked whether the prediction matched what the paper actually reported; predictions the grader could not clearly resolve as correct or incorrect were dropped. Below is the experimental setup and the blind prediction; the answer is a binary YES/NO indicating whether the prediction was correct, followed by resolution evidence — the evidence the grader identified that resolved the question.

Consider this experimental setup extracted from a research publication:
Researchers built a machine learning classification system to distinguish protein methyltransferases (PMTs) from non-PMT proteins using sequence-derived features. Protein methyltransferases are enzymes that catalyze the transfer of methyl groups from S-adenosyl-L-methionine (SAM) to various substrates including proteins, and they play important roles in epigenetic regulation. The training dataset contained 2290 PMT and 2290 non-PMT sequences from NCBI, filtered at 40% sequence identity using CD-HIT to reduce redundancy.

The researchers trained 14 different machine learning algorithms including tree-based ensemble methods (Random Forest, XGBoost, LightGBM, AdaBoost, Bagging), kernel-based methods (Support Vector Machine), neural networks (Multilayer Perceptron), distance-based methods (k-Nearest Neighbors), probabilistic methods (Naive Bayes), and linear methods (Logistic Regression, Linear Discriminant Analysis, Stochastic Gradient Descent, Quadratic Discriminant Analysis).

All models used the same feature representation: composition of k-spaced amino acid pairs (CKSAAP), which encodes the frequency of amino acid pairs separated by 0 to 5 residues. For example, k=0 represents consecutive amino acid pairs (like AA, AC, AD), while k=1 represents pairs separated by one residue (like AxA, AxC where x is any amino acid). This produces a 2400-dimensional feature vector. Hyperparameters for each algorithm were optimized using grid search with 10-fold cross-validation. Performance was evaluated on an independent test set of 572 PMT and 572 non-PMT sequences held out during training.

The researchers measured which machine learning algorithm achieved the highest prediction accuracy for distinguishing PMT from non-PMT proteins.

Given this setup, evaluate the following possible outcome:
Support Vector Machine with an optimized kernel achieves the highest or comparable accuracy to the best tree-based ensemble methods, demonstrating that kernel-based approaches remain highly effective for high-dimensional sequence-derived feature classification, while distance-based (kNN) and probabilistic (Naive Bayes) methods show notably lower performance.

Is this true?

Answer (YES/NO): YES